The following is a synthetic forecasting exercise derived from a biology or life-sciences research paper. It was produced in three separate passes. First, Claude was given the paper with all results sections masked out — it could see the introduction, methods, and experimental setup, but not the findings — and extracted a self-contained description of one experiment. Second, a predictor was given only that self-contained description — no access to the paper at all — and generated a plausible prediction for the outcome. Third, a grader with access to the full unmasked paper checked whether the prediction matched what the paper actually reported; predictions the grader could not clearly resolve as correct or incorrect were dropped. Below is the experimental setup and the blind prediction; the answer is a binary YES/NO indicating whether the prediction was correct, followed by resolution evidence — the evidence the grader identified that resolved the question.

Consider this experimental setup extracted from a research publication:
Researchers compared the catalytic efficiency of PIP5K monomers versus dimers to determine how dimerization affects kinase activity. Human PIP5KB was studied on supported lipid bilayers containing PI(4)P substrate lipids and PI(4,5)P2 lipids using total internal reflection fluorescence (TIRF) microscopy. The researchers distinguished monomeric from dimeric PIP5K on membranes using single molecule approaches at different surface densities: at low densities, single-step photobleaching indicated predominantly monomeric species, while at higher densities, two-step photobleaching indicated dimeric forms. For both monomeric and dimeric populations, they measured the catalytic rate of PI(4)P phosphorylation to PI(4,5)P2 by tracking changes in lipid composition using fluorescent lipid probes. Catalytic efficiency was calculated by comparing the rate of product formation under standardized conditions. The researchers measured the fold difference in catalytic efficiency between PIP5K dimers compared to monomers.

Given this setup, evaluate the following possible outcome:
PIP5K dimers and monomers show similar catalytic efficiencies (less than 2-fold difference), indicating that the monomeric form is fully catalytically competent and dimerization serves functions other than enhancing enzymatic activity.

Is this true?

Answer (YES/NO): NO